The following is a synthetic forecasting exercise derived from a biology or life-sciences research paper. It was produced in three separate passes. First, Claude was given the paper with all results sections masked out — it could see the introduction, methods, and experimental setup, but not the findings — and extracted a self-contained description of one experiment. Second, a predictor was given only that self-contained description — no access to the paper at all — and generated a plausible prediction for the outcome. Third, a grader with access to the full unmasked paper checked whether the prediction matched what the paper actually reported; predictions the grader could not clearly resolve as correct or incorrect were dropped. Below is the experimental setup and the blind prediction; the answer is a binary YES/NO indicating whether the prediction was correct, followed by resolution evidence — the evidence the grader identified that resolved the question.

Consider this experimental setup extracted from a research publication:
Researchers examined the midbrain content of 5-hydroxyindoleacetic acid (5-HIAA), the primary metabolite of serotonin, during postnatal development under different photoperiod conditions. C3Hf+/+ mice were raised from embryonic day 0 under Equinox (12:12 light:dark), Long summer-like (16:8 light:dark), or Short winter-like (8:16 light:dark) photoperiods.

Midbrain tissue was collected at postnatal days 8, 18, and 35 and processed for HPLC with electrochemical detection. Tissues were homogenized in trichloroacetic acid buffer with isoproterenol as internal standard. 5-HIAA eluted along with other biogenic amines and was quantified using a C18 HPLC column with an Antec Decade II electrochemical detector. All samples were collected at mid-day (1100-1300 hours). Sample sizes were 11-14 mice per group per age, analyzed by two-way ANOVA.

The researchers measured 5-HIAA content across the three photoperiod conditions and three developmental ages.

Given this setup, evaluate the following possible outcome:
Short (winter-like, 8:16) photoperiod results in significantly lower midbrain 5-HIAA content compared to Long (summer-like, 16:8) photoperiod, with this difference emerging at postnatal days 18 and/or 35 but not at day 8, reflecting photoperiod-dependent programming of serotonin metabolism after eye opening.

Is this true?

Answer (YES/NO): YES